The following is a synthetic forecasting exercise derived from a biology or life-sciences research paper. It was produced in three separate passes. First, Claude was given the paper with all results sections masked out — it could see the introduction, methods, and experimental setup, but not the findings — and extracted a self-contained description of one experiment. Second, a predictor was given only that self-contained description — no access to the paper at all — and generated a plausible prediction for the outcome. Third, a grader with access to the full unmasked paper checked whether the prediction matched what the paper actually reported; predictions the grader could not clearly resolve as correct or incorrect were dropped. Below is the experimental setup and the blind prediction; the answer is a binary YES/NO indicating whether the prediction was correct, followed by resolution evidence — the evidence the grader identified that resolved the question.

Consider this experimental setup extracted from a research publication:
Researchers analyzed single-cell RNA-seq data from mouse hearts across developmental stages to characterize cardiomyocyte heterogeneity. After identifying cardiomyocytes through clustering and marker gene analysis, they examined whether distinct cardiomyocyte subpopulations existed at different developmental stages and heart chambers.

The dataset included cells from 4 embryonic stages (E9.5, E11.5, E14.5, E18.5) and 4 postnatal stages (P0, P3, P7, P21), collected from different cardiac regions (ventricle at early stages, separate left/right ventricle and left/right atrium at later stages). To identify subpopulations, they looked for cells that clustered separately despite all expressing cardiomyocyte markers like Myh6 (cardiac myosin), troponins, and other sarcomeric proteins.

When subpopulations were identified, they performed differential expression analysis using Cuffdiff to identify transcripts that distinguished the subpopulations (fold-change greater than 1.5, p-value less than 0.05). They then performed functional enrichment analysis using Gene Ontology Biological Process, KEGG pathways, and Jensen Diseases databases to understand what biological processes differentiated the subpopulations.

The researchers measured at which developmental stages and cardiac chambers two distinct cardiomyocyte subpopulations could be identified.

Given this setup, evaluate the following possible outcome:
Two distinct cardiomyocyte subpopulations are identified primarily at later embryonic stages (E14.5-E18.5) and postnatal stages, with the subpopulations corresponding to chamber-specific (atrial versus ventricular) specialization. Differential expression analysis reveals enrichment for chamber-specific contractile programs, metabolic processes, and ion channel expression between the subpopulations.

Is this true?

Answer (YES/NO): NO